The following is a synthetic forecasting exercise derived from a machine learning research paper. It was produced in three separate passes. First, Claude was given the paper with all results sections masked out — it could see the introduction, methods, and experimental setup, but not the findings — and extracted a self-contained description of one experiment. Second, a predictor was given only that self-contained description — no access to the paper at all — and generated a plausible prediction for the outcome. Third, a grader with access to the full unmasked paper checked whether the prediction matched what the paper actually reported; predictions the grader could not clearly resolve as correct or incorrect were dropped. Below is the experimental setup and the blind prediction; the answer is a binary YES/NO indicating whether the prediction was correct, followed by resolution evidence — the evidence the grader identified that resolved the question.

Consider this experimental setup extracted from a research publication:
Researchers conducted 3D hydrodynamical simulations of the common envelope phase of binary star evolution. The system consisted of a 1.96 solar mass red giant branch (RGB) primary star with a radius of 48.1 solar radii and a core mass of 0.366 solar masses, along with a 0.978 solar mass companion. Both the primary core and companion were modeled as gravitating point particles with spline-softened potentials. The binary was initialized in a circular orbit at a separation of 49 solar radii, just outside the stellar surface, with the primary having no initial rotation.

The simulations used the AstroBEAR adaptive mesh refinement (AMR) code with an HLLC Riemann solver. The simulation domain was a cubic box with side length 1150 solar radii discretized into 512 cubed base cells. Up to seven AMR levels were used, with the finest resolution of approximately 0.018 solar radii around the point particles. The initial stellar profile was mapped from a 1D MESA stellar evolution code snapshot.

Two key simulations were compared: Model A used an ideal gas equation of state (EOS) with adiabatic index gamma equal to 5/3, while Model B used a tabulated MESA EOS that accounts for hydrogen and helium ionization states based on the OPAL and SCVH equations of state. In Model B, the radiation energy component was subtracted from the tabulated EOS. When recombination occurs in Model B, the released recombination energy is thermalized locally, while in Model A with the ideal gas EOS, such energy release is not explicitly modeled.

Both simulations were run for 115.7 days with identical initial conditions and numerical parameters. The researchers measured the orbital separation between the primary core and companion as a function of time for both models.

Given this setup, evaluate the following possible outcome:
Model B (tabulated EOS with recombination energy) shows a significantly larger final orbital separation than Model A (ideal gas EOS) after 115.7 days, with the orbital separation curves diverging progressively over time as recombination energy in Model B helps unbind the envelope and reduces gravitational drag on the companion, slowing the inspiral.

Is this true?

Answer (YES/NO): NO